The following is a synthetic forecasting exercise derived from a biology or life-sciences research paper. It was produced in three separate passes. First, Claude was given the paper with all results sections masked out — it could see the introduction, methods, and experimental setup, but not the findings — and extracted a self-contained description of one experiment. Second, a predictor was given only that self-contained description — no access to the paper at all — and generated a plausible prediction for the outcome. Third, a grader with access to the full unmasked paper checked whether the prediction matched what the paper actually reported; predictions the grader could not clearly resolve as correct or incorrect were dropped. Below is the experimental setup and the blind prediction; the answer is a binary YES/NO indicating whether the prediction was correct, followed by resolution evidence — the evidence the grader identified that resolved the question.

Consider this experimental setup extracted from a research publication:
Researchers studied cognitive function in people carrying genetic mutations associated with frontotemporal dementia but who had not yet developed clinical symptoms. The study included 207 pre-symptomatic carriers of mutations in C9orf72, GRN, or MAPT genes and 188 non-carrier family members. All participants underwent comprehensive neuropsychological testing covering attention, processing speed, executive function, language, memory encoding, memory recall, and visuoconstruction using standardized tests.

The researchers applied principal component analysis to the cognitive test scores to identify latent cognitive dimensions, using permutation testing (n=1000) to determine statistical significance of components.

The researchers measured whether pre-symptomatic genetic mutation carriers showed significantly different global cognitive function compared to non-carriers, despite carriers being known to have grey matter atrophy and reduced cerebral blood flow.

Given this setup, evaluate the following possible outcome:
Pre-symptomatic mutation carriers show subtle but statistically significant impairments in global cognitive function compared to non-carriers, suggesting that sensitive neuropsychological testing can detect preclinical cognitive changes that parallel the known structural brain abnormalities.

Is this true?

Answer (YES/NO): NO